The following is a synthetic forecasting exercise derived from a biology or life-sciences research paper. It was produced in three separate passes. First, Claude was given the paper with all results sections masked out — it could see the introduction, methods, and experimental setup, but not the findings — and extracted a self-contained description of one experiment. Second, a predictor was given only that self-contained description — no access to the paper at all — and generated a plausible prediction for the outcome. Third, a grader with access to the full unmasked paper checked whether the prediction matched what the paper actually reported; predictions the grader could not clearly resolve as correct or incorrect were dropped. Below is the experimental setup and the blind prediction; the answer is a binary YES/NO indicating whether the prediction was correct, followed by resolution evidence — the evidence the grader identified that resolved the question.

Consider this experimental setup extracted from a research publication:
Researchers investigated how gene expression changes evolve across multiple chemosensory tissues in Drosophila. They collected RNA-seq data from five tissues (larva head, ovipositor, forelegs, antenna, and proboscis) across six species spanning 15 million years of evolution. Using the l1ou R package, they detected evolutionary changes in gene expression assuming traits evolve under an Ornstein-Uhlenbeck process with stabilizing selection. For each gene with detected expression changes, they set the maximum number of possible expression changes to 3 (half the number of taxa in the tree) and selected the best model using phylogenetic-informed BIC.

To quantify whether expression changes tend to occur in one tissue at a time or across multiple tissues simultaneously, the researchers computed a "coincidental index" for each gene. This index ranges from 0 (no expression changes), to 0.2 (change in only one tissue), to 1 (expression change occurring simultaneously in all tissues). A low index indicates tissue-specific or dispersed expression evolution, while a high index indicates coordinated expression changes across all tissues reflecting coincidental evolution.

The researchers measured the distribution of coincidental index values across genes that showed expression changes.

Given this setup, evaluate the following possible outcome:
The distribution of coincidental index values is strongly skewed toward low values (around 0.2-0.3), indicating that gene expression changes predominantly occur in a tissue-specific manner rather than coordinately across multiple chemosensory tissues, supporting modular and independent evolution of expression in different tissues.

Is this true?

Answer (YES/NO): YES